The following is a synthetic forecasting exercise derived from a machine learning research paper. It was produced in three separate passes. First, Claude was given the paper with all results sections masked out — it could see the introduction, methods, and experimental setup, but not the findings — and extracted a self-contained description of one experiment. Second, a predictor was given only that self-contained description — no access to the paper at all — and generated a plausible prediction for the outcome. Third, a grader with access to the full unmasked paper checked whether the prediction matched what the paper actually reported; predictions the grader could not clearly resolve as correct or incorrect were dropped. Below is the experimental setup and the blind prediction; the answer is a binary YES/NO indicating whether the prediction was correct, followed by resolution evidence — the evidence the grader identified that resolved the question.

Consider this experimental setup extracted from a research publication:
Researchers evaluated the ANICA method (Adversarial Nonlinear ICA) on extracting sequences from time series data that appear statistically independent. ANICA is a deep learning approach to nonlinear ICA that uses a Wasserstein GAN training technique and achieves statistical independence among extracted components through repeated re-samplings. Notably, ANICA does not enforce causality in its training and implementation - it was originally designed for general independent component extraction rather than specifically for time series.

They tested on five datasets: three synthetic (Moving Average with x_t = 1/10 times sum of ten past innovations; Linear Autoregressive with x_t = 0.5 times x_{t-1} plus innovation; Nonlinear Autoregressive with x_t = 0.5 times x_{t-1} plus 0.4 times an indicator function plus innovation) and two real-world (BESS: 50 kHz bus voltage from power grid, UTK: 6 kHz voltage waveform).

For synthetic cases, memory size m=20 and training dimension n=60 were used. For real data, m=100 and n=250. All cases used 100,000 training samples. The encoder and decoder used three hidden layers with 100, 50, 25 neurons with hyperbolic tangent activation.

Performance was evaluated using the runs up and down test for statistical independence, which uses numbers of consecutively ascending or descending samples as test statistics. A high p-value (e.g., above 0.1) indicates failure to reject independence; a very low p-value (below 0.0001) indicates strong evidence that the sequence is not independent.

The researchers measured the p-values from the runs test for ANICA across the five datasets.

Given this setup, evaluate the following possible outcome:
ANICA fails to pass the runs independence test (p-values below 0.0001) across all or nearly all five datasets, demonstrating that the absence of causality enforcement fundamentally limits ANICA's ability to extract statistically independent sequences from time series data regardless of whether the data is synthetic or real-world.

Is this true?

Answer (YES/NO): NO